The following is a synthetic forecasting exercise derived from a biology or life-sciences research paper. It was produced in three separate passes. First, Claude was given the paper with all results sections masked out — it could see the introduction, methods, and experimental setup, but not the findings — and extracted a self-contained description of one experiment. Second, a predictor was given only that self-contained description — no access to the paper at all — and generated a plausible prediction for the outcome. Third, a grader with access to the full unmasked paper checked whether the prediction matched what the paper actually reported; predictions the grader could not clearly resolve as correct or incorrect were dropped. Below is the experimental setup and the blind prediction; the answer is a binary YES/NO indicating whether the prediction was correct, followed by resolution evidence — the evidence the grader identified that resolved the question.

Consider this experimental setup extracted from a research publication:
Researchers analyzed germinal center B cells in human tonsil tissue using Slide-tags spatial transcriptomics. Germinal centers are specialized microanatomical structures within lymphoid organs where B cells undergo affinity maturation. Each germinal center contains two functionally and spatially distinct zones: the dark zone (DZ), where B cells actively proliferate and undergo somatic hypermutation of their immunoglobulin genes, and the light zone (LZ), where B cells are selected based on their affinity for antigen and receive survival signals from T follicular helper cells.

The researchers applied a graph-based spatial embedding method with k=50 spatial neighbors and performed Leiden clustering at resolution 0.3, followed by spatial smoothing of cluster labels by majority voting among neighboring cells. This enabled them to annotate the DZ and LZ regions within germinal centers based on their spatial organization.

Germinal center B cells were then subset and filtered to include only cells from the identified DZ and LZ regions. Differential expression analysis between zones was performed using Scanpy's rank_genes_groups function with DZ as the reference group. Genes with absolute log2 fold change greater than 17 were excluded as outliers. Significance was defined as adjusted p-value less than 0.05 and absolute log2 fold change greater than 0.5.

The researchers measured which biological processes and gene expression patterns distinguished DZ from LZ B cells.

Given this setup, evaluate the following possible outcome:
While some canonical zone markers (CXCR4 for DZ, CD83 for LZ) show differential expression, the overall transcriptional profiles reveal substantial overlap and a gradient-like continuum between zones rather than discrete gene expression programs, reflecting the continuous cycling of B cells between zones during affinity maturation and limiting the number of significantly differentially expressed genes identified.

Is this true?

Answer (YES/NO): NO